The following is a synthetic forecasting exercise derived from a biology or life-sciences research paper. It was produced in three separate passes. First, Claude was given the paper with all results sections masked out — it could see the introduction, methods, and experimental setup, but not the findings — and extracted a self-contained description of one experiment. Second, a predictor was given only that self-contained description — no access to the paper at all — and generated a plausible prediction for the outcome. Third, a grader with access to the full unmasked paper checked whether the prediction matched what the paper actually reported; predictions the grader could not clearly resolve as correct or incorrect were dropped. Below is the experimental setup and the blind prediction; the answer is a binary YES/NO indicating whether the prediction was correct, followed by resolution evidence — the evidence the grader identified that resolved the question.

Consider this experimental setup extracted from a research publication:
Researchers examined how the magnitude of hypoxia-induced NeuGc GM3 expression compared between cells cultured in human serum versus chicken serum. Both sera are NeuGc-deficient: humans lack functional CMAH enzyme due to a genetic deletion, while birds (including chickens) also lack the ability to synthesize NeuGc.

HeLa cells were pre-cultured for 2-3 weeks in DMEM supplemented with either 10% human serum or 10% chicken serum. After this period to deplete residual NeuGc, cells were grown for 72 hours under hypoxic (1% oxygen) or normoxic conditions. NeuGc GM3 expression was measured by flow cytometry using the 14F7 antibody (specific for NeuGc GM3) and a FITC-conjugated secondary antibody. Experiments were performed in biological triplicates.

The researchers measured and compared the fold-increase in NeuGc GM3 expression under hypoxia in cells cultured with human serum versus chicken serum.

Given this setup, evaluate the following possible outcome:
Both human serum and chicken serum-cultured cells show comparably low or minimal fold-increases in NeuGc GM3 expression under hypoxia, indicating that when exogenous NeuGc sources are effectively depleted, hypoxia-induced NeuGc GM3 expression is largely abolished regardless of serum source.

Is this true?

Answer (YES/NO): NO